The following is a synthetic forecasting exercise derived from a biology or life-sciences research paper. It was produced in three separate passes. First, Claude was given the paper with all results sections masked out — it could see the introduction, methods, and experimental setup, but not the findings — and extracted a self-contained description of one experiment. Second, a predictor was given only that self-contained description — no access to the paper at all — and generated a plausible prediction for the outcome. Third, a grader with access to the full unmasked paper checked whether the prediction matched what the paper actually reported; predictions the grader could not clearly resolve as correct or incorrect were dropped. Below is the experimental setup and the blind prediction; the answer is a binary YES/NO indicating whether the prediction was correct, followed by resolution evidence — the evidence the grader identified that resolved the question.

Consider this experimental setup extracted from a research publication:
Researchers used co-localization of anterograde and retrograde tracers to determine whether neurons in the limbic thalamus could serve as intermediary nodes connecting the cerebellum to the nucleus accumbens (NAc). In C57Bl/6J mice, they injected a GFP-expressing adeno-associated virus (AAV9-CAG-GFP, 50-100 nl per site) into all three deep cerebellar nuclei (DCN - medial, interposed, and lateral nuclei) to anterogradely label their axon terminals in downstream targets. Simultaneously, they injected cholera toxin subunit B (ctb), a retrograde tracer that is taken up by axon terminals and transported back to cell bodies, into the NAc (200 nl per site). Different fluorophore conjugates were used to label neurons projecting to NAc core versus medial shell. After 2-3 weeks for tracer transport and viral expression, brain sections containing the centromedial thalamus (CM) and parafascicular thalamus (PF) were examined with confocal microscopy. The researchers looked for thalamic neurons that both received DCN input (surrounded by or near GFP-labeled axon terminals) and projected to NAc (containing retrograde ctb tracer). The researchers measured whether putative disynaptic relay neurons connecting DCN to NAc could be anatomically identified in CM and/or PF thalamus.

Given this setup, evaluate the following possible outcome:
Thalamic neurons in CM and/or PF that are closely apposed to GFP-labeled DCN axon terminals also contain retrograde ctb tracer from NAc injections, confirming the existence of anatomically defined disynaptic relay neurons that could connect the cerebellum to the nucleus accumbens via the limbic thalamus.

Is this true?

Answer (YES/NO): YES